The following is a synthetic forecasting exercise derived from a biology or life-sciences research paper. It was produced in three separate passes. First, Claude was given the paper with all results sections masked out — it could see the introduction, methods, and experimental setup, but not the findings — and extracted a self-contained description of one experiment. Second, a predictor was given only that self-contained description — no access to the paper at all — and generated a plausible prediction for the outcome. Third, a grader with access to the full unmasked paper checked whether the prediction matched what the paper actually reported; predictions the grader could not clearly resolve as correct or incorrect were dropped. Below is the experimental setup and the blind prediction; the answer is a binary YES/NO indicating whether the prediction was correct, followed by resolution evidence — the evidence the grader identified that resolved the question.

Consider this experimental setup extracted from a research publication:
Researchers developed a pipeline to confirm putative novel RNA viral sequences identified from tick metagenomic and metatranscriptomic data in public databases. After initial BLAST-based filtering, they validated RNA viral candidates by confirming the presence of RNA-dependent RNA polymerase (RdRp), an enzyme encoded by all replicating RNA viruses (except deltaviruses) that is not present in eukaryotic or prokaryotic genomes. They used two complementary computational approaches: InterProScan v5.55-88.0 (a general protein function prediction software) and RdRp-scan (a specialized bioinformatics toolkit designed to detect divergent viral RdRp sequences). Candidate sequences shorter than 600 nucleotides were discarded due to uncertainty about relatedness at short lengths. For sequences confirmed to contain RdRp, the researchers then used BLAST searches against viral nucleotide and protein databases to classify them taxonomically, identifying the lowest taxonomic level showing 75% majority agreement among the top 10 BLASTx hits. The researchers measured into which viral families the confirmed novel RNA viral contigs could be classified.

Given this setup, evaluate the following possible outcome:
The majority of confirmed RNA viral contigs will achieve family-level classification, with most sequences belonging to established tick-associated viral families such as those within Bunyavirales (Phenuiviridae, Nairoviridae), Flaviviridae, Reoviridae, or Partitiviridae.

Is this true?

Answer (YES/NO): NO